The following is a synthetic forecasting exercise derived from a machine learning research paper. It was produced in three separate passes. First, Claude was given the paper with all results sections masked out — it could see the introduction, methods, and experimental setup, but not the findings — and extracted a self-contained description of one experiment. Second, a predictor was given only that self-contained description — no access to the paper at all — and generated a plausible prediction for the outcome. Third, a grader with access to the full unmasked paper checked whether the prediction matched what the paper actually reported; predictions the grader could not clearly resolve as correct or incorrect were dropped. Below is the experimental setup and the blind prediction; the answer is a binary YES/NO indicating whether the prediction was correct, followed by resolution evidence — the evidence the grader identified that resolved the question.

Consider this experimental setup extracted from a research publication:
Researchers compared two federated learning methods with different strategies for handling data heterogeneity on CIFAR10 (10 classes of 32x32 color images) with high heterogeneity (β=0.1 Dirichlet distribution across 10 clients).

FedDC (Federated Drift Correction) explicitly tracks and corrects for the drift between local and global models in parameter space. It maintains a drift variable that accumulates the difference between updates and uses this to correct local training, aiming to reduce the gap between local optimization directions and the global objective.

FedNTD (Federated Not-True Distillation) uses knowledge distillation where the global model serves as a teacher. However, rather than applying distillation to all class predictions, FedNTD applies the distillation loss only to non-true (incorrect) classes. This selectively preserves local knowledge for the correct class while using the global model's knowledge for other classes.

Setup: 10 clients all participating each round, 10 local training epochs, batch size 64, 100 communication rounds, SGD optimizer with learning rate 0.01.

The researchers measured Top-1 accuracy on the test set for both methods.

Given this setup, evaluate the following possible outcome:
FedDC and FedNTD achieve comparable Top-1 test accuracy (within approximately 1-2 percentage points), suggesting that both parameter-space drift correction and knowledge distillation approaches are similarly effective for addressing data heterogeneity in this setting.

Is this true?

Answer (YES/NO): YES